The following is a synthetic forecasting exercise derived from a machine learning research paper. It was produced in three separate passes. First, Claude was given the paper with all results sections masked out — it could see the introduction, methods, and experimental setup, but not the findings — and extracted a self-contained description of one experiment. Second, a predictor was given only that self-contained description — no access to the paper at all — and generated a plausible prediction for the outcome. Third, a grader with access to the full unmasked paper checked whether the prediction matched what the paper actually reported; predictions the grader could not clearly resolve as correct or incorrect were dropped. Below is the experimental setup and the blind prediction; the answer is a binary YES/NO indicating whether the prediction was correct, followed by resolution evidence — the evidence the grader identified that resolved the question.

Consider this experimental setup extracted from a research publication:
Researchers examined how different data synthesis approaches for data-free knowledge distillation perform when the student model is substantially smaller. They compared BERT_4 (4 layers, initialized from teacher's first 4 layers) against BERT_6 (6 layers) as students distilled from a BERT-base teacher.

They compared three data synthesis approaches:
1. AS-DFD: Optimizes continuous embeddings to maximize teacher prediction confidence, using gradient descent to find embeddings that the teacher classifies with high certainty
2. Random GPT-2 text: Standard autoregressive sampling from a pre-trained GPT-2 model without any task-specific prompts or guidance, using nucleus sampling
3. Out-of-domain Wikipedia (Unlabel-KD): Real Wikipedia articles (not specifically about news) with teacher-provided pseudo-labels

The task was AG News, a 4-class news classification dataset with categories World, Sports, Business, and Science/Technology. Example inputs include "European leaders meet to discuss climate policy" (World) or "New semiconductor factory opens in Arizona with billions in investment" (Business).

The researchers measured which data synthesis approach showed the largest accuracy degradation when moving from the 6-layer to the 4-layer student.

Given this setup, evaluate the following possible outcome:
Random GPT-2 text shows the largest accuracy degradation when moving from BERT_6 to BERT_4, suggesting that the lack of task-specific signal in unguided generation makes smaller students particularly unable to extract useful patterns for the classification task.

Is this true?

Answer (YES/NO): YES